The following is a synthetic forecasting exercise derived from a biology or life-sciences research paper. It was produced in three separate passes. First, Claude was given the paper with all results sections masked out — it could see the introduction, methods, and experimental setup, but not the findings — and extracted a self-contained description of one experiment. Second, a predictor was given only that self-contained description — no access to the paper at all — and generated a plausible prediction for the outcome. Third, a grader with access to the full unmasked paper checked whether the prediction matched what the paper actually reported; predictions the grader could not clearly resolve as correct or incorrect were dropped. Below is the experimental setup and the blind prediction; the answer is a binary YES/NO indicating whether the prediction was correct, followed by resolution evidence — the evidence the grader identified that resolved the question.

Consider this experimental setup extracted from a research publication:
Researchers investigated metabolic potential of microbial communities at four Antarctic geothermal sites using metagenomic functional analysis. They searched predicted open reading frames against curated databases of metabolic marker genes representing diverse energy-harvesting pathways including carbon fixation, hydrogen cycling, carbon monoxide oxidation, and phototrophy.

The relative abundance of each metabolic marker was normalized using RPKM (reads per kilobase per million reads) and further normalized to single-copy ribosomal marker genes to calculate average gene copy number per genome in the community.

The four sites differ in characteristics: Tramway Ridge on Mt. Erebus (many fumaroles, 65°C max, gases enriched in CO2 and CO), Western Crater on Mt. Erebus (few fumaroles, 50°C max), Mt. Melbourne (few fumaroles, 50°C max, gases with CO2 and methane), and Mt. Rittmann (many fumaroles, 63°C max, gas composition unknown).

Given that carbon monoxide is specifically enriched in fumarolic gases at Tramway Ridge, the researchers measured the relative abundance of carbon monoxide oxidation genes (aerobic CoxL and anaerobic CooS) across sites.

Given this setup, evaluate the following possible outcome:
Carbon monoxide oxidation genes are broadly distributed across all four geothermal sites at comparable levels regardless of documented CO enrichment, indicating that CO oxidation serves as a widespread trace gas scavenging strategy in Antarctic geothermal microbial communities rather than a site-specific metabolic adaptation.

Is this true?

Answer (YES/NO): NO